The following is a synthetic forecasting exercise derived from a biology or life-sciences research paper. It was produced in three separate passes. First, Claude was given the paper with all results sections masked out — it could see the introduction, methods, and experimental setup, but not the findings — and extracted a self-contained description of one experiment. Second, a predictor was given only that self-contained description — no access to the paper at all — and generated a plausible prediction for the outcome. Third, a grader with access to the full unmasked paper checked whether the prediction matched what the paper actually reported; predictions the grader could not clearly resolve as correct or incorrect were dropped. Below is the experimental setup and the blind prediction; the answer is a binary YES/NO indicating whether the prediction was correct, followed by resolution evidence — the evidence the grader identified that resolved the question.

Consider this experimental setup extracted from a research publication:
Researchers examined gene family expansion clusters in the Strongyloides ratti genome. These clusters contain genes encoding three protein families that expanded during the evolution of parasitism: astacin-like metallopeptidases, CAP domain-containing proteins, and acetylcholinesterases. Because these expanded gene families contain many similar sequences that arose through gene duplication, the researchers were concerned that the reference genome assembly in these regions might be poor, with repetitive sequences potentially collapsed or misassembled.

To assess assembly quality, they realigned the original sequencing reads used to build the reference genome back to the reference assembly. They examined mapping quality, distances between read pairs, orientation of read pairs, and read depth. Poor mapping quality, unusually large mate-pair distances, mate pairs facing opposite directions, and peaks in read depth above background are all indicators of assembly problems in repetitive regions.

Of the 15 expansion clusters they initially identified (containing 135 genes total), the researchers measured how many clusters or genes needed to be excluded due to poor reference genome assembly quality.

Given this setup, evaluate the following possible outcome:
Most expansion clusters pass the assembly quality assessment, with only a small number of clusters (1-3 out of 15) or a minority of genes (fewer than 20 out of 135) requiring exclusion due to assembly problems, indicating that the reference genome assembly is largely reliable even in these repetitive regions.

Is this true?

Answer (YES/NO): NO